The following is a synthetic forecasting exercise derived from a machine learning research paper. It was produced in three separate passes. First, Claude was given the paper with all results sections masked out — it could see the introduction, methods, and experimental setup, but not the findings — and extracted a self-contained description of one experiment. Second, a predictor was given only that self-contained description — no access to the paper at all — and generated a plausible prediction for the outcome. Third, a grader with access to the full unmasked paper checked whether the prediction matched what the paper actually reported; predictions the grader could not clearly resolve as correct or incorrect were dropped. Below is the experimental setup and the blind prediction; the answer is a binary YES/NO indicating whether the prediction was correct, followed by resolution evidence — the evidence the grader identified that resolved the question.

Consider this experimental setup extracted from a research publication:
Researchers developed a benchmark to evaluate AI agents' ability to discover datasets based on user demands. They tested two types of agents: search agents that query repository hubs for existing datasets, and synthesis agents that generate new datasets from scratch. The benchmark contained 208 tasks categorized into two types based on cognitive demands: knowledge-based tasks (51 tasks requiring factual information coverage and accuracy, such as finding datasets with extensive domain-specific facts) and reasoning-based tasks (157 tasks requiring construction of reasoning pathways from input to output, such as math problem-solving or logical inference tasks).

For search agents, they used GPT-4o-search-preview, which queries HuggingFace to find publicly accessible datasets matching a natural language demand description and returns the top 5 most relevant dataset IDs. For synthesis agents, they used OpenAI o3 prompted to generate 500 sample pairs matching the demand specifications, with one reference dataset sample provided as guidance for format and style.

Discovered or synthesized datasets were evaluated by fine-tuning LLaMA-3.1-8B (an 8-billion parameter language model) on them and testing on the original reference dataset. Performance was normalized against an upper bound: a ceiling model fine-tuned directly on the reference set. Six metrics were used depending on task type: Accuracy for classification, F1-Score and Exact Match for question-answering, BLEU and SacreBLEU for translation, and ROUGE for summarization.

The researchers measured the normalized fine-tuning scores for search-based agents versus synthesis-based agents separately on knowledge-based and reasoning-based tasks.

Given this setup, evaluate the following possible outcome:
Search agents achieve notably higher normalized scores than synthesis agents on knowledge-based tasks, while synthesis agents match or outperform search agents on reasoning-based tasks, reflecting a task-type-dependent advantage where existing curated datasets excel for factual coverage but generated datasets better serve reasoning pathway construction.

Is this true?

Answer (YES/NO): YES